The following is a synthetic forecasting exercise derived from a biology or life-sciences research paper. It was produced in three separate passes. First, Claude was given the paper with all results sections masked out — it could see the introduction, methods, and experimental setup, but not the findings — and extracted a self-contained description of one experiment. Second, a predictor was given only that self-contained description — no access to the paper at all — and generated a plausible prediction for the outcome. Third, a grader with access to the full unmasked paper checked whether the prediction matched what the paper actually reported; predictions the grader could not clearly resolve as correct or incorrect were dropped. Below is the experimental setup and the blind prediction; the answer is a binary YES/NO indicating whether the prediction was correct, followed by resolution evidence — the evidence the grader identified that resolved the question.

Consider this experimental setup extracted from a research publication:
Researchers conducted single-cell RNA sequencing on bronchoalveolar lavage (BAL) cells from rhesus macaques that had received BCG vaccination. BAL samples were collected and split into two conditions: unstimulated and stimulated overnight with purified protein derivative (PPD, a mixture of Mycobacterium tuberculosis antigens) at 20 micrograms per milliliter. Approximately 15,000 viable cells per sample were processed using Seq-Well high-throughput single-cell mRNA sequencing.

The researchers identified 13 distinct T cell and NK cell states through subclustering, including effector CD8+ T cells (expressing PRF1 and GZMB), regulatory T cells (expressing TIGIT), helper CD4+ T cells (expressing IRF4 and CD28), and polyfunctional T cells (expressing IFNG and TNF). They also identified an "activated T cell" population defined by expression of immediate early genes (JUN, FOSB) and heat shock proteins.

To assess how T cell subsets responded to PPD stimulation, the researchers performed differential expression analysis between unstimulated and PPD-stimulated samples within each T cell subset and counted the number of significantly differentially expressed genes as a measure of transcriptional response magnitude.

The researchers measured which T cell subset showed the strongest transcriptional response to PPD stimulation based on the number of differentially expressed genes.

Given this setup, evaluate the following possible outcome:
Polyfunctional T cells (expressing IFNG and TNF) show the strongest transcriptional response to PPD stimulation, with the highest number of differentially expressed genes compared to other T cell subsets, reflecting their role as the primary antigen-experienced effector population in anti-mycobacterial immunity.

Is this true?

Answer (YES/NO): NO